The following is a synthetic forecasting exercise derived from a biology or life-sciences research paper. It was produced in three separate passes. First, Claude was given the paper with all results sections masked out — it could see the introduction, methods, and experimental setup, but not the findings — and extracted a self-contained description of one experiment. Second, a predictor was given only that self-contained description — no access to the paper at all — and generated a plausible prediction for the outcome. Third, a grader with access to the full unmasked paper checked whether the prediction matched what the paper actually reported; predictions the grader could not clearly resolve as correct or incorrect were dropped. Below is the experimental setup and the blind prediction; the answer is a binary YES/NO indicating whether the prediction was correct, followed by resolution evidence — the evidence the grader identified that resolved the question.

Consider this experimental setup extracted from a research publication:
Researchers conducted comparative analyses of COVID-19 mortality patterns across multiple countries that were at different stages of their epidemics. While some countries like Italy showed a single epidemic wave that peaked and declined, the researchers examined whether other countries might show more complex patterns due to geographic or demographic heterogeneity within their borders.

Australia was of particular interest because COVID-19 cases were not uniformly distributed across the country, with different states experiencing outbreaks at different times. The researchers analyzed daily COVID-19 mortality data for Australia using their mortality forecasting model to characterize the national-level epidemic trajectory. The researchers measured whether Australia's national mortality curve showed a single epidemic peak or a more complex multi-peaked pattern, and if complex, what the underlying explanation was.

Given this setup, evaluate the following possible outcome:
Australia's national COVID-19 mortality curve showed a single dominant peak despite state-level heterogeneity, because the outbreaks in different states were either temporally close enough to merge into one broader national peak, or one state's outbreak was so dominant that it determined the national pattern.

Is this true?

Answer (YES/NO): NO